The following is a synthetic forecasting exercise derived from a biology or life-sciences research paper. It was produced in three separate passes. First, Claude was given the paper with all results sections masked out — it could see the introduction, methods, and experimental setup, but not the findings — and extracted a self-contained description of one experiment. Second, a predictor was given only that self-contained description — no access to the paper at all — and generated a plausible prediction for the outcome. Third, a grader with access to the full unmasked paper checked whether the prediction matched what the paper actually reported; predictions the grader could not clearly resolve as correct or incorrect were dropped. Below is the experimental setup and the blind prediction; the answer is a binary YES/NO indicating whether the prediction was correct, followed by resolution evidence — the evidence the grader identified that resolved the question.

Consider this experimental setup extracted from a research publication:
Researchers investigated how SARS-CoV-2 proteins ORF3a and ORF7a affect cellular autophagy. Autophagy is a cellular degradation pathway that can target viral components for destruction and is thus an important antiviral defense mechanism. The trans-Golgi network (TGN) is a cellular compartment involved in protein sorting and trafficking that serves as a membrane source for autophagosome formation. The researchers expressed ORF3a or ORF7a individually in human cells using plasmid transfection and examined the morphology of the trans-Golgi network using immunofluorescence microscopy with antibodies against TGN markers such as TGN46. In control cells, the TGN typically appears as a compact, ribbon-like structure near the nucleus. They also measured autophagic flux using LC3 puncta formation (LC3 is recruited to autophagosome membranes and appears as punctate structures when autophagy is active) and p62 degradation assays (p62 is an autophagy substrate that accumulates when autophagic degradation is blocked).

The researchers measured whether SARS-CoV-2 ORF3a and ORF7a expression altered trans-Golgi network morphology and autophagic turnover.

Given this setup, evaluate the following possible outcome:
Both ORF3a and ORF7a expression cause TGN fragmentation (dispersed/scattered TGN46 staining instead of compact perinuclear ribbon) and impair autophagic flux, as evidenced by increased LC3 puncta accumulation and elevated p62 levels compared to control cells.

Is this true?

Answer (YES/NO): YES